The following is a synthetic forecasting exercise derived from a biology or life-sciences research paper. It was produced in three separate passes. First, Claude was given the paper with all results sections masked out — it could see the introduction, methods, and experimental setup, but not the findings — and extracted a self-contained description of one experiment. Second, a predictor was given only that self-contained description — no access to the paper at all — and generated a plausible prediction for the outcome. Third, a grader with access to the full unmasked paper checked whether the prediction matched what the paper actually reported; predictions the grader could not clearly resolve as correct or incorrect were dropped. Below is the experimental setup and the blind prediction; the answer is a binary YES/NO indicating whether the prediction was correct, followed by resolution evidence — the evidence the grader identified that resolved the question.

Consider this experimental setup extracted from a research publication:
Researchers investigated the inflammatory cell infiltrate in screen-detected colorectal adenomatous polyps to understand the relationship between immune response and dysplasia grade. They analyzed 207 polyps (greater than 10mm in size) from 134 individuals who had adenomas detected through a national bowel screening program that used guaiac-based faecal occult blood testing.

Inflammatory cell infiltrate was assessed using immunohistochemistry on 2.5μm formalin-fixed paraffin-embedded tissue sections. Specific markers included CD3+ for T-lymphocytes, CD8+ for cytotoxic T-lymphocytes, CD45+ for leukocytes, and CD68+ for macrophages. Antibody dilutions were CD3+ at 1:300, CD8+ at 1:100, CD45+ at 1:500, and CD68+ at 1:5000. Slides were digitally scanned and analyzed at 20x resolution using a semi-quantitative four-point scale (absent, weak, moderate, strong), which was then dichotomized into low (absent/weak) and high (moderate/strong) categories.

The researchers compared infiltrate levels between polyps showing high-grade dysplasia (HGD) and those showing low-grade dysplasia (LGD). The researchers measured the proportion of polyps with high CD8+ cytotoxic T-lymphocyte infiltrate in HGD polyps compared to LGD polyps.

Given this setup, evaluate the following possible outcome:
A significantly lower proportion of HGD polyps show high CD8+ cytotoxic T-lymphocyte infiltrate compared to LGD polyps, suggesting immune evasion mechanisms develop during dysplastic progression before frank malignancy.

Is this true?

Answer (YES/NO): NO